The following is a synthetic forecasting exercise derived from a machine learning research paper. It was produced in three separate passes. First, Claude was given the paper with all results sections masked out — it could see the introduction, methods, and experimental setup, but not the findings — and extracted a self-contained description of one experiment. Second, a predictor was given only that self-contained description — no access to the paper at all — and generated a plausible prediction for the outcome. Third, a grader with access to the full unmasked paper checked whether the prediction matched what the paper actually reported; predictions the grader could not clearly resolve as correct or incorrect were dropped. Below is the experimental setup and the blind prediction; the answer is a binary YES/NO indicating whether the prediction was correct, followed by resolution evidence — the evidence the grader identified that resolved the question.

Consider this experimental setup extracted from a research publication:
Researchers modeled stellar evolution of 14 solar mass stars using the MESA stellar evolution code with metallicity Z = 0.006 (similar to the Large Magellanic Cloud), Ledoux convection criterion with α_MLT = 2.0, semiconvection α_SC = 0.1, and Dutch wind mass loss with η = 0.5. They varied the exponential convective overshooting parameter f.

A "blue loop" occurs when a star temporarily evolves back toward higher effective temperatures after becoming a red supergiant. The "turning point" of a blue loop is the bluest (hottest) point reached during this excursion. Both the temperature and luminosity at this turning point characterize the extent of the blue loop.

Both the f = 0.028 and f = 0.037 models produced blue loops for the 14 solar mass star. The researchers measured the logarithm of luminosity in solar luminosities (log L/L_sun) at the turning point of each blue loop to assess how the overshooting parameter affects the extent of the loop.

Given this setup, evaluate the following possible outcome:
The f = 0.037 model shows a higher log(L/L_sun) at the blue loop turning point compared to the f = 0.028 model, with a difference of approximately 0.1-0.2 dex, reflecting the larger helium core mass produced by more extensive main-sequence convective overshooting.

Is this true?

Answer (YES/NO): NO